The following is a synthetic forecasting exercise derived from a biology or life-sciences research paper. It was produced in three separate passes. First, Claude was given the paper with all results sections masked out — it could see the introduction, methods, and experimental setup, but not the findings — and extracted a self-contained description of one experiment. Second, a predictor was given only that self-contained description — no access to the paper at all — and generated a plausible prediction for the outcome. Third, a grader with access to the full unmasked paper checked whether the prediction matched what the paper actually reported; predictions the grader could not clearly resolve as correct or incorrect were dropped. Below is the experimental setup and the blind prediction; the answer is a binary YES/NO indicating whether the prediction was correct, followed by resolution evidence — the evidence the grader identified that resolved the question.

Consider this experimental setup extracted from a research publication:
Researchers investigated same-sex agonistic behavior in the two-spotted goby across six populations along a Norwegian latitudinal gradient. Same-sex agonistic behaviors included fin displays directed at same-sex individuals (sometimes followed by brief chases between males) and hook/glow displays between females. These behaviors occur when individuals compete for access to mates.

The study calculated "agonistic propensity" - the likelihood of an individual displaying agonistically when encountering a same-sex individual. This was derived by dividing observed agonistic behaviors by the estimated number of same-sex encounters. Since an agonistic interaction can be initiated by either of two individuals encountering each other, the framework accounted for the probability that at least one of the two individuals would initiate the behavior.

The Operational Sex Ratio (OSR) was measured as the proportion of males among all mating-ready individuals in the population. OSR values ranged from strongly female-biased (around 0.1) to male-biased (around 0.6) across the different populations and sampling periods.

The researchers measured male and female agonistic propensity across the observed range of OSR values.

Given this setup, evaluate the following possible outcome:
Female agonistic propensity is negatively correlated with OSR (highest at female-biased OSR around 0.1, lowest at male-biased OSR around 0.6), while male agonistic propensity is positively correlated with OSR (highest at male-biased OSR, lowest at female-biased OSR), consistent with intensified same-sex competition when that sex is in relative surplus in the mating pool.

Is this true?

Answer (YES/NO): YES